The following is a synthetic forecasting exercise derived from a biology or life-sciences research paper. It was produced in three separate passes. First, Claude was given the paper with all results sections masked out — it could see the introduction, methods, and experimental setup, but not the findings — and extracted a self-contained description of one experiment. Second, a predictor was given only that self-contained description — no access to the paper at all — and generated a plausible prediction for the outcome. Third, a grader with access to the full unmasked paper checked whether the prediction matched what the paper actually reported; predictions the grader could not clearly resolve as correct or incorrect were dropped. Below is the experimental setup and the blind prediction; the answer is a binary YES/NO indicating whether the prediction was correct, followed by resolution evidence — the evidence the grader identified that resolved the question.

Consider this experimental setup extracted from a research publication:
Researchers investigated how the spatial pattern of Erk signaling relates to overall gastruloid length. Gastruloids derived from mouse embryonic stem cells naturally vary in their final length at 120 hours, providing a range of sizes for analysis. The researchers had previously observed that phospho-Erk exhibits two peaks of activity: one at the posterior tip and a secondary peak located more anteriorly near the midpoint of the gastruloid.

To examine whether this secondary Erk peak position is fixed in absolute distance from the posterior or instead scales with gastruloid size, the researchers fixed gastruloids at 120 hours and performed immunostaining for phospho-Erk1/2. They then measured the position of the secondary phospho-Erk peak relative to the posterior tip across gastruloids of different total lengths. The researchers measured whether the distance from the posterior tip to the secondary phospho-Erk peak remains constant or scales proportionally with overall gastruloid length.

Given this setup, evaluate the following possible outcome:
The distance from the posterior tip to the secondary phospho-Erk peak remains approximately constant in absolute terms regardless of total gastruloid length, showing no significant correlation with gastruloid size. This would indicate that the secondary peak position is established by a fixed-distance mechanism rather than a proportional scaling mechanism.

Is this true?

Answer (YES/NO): NO